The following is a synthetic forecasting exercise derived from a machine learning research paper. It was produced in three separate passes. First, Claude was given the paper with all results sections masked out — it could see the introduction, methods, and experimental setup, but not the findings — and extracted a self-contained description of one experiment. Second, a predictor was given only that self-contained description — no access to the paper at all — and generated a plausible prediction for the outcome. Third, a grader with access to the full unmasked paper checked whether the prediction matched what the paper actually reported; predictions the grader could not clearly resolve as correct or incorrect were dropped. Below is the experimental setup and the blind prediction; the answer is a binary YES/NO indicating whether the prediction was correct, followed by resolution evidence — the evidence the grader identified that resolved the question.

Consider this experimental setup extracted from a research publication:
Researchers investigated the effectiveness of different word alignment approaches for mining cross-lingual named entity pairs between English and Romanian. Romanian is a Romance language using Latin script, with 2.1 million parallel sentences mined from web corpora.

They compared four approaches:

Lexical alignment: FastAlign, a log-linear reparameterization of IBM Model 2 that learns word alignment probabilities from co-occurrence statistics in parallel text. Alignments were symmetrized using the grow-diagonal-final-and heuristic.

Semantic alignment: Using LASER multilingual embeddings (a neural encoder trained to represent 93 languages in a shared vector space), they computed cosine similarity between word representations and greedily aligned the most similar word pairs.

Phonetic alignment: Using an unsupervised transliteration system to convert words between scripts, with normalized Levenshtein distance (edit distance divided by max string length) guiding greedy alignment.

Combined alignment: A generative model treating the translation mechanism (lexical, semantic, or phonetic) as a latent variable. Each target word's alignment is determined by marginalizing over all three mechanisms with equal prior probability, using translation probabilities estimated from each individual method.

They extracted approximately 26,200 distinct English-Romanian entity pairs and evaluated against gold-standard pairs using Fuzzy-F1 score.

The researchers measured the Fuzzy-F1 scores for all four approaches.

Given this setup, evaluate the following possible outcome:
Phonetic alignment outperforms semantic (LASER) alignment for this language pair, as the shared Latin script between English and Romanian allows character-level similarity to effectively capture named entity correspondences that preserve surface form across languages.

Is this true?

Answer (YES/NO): NO